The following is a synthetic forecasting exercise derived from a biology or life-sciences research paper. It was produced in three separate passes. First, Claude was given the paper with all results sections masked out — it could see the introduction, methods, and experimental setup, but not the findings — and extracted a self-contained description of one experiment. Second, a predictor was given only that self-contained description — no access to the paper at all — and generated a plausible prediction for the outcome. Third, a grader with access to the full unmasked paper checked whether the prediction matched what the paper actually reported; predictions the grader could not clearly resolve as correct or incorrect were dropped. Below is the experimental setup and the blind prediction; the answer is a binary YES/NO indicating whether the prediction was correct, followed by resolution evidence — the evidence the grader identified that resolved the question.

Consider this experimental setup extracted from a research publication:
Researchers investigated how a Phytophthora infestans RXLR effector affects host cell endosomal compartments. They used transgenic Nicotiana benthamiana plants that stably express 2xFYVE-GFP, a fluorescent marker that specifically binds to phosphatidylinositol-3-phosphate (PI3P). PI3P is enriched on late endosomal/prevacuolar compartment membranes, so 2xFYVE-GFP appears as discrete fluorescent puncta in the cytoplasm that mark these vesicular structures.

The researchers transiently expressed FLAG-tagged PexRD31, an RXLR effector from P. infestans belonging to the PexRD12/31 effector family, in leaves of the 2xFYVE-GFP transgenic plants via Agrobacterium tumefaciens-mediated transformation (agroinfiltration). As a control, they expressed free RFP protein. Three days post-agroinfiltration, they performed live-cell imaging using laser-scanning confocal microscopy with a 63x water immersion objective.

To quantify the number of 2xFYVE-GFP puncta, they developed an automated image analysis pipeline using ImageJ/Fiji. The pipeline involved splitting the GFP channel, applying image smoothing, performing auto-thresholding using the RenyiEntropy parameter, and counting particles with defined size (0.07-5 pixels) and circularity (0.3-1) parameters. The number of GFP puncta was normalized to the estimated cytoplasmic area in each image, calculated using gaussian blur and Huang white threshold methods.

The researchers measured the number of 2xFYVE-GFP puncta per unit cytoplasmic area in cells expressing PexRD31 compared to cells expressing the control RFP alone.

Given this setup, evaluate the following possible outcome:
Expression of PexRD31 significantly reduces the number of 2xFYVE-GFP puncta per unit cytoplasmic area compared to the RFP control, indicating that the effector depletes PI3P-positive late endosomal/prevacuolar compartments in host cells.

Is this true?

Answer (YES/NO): NO